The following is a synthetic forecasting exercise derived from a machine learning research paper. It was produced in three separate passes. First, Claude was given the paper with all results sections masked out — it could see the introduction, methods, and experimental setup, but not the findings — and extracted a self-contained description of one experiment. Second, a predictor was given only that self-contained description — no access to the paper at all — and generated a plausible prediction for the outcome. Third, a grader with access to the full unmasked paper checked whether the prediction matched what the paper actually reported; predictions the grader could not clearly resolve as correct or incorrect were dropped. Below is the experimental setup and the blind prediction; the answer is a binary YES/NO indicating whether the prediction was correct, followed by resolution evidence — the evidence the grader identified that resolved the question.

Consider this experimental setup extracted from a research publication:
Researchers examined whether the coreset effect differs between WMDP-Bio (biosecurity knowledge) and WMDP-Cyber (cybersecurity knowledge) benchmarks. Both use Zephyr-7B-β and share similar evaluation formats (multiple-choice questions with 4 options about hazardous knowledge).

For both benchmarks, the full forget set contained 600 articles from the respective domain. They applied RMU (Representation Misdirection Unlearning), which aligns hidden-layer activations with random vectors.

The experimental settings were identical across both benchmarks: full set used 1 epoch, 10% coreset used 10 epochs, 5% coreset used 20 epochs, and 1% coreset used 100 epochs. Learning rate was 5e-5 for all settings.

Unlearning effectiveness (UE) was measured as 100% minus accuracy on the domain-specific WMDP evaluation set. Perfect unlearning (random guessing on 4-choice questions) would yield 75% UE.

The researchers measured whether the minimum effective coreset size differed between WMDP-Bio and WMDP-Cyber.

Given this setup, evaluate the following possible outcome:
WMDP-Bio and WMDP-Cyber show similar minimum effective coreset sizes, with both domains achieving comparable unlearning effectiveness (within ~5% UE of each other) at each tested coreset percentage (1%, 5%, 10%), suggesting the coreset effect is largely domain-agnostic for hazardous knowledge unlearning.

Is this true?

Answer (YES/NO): NO